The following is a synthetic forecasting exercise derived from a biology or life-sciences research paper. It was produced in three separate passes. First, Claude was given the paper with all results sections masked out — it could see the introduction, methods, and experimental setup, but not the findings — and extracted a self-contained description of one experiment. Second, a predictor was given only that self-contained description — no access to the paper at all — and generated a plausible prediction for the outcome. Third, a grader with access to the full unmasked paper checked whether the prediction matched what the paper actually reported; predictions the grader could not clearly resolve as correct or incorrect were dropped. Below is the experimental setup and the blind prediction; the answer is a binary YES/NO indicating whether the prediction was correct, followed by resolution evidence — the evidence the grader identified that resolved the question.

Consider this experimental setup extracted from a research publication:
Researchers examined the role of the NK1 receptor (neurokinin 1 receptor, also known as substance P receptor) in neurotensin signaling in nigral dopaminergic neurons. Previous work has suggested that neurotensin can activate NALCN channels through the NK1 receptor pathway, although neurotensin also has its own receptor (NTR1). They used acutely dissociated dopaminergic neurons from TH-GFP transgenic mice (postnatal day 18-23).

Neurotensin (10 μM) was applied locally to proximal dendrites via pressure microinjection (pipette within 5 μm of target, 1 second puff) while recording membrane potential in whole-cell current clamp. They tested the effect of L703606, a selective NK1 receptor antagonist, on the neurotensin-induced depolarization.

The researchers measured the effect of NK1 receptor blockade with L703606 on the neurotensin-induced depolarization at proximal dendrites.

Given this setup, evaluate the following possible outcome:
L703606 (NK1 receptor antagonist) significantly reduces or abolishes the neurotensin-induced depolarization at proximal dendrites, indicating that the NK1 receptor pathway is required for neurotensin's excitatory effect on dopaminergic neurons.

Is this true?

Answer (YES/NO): NO